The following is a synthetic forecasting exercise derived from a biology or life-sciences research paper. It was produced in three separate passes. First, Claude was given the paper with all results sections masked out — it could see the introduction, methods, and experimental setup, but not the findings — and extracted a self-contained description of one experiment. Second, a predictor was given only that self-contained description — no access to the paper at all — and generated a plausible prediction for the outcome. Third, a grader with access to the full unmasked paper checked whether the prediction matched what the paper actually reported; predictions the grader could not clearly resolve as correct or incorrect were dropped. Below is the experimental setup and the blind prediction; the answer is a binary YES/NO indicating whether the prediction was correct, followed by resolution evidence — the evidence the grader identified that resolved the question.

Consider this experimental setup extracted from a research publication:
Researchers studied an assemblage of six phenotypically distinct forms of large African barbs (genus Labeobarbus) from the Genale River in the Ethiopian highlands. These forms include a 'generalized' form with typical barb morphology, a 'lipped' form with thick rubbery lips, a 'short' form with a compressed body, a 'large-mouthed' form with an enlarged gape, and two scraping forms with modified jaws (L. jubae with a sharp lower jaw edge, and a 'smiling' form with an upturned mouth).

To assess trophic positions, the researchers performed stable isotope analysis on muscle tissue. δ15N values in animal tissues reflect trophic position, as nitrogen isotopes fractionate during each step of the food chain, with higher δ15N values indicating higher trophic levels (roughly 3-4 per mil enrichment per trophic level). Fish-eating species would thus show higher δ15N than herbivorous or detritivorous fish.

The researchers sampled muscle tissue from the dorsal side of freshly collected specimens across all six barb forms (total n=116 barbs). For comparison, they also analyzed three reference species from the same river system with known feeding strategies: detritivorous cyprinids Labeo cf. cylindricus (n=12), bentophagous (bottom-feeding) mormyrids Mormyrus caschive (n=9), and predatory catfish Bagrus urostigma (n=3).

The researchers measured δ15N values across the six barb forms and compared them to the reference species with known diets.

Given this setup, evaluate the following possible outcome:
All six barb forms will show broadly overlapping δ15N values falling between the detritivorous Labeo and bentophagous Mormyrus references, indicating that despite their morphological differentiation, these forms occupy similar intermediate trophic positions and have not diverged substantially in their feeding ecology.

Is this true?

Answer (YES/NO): NO